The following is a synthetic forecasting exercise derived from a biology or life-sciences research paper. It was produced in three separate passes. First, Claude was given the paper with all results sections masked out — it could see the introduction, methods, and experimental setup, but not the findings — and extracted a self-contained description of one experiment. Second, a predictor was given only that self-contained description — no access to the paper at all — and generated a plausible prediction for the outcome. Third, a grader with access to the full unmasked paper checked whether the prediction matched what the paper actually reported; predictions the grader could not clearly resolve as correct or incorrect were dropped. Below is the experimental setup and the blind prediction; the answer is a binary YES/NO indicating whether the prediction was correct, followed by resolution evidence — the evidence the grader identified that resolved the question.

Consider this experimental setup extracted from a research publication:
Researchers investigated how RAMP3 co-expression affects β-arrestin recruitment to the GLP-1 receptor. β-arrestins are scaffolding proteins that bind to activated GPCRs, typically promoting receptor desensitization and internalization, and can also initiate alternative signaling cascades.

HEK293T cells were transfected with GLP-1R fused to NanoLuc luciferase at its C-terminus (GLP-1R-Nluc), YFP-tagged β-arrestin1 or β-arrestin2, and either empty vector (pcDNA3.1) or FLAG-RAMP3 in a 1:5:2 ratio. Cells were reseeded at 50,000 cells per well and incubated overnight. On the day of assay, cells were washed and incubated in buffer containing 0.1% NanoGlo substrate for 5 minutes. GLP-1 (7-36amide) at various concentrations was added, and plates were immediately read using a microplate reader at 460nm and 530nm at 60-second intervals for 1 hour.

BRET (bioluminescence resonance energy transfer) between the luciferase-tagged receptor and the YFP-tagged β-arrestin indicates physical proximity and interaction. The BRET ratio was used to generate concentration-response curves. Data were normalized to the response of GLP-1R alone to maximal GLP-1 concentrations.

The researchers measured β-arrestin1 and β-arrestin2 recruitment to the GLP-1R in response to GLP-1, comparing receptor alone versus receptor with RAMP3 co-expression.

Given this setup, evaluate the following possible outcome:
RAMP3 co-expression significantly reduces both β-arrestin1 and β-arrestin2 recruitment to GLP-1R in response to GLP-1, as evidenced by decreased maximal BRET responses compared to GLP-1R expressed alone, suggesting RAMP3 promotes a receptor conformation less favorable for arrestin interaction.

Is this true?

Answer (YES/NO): YES